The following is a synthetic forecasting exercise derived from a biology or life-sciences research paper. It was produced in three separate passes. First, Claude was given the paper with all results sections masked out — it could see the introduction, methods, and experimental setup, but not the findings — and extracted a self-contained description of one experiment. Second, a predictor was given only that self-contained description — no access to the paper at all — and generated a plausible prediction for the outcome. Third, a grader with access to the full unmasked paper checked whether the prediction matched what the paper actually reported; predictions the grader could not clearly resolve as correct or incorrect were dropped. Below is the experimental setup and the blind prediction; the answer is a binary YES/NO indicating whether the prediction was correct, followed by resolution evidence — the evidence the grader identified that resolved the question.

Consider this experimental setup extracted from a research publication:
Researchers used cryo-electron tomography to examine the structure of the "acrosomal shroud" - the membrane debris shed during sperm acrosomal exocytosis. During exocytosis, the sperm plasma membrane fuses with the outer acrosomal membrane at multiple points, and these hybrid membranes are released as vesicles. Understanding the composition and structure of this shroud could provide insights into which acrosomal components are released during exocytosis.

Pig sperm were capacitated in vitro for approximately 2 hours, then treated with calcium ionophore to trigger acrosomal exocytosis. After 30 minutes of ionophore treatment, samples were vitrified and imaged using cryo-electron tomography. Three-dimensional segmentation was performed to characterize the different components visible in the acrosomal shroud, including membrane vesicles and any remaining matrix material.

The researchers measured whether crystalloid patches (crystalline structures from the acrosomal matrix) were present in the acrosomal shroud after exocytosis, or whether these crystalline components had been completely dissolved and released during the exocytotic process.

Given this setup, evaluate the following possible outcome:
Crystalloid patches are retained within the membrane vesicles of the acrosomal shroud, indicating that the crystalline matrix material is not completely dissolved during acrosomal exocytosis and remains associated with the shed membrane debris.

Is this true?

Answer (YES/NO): NO